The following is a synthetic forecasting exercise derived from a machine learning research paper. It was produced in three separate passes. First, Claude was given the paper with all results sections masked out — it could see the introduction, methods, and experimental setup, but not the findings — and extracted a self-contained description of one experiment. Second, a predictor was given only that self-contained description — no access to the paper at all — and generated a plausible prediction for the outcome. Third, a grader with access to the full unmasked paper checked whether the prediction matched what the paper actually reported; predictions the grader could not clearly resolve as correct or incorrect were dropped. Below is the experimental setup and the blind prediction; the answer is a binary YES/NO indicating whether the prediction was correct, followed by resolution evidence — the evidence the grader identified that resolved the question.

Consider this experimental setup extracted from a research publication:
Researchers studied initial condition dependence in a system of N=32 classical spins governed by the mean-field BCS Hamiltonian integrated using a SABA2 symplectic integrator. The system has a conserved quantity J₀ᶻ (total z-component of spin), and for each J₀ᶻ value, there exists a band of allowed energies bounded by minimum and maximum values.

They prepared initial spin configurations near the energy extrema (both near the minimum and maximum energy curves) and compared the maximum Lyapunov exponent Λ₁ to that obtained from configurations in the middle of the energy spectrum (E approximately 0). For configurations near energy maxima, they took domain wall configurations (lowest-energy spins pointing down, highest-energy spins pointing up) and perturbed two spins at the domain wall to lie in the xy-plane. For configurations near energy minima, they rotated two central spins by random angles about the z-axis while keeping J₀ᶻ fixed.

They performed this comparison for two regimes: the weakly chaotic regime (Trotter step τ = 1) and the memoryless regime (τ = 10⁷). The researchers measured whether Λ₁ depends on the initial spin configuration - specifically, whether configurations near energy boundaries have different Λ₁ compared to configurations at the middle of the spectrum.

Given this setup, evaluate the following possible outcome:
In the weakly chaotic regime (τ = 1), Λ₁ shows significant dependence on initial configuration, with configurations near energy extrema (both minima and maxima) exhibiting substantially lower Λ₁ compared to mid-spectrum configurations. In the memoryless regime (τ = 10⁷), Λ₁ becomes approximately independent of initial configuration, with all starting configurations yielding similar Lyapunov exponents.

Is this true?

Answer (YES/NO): YES